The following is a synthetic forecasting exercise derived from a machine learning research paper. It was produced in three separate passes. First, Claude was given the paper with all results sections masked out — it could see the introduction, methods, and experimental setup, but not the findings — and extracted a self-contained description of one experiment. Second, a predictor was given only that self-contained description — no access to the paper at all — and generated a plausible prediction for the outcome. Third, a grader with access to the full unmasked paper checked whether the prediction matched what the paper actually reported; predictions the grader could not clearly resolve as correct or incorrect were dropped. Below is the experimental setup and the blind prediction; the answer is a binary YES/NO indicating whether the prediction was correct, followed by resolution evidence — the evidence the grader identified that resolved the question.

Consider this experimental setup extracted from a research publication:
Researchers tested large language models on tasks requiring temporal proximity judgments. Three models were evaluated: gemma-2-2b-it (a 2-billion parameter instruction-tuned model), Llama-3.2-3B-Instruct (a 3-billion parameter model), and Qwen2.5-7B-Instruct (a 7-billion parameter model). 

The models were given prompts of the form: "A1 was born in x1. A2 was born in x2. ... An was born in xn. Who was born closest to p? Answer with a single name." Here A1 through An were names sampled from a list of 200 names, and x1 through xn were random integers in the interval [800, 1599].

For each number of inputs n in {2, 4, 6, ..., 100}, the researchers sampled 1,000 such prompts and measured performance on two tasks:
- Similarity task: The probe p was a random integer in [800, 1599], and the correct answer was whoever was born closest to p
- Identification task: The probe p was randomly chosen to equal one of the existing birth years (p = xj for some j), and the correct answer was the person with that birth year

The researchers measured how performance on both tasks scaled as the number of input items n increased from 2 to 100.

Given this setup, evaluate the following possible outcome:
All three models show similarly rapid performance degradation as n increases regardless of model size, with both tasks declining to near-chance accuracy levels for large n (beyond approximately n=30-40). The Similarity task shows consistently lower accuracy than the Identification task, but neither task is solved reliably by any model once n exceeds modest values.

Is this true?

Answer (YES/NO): NO